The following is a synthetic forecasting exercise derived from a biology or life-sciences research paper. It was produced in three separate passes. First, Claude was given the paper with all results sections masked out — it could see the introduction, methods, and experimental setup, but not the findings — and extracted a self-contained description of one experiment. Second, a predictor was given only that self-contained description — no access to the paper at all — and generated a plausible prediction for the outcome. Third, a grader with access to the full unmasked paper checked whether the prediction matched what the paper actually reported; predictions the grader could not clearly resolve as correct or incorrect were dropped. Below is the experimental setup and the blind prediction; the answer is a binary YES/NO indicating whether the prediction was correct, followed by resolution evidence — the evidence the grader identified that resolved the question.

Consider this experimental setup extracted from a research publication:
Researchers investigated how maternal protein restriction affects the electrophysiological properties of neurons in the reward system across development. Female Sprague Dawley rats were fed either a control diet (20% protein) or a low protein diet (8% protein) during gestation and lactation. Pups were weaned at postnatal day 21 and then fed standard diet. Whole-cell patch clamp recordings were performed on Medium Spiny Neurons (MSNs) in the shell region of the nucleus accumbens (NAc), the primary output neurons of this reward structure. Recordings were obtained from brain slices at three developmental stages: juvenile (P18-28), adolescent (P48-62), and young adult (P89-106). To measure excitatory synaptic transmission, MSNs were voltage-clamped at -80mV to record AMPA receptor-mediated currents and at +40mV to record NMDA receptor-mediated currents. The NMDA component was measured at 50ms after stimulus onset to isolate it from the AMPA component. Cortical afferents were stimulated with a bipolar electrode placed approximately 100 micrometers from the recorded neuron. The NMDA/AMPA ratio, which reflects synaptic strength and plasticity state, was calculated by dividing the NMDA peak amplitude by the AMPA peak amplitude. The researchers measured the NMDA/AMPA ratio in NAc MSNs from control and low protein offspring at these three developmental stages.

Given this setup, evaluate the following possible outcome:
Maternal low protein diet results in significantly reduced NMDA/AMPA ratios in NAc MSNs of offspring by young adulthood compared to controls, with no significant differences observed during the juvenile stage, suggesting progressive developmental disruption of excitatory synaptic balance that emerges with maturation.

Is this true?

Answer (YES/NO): NO